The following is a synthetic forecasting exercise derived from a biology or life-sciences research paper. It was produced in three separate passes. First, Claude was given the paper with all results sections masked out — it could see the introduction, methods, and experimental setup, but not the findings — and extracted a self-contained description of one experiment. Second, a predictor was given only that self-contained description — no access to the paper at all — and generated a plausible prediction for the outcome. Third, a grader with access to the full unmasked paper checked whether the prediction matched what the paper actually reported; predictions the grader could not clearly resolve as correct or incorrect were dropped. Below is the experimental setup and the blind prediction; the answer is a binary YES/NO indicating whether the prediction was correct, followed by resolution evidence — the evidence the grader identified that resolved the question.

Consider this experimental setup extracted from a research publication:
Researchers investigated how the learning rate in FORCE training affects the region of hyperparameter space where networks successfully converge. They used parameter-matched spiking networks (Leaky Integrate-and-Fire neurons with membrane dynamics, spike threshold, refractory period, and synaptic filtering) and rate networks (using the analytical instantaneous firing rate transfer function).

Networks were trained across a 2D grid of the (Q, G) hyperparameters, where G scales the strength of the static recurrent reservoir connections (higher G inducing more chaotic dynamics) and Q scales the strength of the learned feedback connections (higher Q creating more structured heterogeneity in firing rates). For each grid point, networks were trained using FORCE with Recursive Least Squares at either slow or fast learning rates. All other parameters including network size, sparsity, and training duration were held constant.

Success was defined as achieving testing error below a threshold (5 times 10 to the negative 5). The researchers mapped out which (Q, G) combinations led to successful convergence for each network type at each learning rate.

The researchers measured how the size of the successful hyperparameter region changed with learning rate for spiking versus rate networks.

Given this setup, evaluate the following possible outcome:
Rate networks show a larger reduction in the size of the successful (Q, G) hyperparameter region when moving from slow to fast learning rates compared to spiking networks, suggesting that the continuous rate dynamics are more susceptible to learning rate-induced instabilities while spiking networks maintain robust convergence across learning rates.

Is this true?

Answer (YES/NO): NO